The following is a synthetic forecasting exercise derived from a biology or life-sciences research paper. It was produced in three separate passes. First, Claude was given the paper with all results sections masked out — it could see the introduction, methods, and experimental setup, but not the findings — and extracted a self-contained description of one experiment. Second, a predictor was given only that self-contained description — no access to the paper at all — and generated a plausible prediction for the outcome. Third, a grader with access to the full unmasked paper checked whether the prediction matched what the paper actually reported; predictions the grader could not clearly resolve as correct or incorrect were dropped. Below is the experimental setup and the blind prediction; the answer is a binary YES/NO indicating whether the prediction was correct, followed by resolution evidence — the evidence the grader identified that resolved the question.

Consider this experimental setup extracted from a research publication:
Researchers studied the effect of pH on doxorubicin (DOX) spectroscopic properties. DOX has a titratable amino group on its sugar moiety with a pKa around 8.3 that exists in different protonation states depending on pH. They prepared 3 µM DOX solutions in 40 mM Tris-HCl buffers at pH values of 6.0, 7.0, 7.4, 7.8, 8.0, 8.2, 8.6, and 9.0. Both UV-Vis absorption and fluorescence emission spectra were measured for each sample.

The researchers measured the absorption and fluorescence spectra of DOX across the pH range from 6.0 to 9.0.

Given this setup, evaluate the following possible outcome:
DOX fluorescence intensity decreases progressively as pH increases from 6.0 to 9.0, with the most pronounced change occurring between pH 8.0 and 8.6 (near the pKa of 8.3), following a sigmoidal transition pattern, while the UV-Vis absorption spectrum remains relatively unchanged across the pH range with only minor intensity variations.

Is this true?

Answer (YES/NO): NO